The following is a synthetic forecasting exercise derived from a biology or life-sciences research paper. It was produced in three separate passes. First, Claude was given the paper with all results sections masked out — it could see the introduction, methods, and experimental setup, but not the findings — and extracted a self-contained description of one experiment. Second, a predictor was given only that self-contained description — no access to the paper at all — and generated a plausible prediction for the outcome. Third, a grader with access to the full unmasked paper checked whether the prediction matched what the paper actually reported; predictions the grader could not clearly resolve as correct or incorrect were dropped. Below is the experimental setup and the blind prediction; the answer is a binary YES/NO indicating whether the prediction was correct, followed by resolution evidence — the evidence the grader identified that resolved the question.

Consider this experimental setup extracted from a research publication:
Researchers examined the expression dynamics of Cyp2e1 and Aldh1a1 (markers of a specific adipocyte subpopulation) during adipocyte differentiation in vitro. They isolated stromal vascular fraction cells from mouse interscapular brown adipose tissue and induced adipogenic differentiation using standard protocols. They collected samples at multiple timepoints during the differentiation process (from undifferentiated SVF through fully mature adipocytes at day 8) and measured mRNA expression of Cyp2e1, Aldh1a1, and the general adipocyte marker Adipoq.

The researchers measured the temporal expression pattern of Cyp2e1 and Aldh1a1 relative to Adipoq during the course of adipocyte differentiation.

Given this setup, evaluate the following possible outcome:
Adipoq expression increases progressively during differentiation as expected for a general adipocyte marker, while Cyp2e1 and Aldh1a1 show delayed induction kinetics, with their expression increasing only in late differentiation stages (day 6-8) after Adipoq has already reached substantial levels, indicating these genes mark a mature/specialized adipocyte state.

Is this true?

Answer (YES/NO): NO